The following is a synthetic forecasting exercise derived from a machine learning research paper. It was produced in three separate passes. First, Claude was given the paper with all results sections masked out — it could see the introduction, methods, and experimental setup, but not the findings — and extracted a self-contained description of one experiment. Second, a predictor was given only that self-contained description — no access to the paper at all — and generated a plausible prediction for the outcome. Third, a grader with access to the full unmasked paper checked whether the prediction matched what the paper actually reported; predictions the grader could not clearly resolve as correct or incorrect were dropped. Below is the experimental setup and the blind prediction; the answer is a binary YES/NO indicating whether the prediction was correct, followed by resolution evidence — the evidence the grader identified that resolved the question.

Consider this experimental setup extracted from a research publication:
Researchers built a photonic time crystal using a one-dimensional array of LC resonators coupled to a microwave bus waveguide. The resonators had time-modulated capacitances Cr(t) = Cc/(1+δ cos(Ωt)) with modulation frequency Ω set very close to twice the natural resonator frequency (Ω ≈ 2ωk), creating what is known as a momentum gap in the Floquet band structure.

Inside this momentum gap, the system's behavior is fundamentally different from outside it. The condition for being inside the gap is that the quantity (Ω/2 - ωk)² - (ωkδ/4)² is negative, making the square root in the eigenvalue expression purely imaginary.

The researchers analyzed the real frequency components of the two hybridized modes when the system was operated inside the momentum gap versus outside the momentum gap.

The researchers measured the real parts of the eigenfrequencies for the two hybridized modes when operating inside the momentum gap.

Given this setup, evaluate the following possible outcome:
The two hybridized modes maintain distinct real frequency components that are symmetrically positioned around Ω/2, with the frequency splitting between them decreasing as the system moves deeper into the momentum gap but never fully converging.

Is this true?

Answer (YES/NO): NO